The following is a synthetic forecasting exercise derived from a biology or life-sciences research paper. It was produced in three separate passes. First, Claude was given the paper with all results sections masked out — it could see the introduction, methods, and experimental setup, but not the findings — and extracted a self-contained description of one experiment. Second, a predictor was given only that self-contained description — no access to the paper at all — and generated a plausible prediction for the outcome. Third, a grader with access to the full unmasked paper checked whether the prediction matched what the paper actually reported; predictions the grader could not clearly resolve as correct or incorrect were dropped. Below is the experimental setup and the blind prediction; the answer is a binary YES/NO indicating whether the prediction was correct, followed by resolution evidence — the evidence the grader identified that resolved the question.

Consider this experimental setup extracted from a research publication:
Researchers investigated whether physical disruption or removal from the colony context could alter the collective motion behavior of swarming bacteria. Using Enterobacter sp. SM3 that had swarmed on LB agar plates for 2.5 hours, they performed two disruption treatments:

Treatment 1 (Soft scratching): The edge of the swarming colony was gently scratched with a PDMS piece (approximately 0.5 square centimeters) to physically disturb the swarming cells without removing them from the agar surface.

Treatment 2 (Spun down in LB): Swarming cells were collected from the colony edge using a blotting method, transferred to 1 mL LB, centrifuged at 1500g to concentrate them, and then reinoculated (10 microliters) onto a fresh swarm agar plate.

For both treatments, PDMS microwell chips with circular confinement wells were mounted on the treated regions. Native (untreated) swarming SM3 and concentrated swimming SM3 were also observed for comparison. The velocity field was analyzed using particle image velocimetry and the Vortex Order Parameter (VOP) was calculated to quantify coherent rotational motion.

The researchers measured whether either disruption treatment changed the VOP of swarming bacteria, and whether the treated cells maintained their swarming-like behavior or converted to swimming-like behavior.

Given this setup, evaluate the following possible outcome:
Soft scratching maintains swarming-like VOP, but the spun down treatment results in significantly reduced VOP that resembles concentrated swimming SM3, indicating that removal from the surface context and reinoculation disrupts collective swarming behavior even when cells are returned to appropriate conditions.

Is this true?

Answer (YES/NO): YES